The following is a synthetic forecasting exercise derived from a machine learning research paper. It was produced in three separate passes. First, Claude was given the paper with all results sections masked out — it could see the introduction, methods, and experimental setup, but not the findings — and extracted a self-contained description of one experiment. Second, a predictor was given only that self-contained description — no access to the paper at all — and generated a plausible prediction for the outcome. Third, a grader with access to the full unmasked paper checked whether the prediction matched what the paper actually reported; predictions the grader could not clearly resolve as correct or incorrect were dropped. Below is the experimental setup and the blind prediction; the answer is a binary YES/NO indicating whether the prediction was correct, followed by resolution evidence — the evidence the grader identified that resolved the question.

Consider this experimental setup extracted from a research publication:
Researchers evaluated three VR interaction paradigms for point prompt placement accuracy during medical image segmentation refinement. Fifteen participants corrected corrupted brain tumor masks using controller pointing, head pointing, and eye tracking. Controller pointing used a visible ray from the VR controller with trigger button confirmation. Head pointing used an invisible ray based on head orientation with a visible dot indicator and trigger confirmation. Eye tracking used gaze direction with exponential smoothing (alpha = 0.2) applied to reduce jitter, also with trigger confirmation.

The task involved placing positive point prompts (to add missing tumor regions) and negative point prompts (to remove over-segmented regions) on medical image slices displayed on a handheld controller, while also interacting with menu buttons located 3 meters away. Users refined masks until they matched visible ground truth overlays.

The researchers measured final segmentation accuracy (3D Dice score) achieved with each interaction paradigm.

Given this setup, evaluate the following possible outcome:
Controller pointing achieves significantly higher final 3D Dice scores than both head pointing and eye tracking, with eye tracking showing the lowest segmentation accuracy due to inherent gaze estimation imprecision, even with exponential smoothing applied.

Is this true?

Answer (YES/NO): NO